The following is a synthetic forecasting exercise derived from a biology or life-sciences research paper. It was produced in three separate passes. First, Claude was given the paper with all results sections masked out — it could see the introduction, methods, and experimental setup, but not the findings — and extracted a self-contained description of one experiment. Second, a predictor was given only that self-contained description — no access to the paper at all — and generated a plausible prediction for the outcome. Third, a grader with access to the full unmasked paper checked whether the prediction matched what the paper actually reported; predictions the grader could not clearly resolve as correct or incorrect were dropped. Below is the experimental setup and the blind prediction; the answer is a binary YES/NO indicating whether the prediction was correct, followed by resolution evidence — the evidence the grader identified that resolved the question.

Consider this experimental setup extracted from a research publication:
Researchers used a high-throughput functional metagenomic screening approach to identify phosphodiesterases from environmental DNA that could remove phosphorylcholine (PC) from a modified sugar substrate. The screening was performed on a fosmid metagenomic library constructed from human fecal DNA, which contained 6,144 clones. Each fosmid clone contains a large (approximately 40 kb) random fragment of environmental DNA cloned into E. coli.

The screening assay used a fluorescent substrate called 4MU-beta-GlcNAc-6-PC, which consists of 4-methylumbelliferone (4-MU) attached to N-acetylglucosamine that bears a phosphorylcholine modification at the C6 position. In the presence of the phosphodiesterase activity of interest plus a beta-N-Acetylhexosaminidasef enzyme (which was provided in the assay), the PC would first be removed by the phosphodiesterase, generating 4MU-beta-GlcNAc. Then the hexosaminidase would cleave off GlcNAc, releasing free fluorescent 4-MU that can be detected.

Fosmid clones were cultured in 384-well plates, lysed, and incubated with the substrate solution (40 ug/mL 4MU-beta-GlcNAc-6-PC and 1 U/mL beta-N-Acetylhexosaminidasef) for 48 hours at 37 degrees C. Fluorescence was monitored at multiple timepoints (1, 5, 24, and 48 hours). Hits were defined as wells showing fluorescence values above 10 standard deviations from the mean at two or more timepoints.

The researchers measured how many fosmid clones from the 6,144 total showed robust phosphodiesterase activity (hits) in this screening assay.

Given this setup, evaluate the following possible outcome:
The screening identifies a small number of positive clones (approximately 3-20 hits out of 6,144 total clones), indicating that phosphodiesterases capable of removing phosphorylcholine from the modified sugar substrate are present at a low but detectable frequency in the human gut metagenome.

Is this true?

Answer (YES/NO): NO